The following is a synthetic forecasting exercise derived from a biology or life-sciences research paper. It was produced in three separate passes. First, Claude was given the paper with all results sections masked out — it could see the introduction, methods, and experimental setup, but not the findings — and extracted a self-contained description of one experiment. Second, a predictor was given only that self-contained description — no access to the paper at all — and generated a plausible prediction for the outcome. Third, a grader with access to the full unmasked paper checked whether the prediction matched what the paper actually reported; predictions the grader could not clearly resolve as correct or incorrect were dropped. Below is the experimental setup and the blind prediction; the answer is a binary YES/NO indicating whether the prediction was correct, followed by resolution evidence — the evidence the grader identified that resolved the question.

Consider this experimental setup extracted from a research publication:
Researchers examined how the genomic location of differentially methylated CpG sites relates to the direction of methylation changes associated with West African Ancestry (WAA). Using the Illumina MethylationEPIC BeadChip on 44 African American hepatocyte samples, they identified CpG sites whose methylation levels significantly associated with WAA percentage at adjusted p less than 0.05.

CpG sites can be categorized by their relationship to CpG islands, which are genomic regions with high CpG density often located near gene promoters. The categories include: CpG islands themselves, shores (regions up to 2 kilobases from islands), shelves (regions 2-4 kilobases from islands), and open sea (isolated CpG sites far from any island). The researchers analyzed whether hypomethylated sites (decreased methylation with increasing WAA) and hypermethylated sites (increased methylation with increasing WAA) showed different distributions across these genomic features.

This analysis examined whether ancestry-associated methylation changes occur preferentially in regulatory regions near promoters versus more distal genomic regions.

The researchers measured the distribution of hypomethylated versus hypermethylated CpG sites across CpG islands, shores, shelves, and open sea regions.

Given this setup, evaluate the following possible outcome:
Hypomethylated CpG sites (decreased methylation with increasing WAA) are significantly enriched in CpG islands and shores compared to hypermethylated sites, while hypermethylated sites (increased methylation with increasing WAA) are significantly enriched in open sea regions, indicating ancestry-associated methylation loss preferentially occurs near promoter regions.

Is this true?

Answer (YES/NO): NO